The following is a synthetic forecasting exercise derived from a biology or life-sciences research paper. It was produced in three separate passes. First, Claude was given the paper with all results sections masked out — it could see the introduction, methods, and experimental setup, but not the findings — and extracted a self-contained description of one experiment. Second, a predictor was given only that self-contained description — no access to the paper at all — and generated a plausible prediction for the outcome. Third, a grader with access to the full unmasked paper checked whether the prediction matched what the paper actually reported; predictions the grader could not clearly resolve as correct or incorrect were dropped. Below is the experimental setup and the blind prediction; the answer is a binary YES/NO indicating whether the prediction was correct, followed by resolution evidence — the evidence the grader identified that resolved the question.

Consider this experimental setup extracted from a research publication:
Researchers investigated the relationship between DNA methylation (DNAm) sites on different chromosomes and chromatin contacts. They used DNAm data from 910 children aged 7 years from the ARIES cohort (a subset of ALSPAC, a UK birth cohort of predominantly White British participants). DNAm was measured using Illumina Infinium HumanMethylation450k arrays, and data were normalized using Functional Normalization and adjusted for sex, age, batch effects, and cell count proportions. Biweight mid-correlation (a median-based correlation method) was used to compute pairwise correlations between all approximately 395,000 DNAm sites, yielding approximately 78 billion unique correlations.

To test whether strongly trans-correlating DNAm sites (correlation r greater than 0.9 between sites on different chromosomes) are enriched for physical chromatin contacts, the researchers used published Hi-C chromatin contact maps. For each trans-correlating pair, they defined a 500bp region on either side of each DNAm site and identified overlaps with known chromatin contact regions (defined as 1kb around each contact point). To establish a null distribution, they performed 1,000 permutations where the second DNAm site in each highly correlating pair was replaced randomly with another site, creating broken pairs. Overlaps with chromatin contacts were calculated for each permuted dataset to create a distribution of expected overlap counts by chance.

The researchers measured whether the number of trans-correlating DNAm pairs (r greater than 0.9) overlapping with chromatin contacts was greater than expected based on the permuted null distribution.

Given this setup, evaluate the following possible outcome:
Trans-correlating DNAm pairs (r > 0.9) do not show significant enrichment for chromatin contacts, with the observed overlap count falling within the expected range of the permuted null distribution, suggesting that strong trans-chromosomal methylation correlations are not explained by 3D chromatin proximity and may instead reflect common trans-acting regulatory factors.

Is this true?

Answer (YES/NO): NO